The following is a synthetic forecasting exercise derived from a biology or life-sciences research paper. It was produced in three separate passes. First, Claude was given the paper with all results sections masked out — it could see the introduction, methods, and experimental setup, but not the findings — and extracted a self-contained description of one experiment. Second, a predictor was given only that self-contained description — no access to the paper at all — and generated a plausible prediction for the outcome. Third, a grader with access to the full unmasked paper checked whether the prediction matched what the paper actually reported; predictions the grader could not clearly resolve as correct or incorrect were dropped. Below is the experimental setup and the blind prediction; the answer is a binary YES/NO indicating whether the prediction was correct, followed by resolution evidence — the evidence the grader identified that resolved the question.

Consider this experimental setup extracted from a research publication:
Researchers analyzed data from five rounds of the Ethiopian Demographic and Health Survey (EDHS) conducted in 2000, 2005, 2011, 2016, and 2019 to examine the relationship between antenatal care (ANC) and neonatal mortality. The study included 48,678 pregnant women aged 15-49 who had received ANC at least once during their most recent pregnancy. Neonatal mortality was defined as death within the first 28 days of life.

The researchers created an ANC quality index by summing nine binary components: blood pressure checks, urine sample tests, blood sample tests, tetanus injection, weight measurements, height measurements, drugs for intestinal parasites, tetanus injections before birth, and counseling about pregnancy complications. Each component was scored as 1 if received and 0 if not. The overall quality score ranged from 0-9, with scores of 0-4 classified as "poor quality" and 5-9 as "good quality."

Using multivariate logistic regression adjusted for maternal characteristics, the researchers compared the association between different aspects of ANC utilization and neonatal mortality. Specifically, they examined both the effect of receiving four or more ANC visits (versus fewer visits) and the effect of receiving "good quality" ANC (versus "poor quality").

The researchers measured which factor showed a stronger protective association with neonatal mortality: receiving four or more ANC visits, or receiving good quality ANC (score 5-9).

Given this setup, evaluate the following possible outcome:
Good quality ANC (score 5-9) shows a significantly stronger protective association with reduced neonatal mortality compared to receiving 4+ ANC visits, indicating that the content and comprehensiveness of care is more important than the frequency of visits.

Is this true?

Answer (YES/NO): NO